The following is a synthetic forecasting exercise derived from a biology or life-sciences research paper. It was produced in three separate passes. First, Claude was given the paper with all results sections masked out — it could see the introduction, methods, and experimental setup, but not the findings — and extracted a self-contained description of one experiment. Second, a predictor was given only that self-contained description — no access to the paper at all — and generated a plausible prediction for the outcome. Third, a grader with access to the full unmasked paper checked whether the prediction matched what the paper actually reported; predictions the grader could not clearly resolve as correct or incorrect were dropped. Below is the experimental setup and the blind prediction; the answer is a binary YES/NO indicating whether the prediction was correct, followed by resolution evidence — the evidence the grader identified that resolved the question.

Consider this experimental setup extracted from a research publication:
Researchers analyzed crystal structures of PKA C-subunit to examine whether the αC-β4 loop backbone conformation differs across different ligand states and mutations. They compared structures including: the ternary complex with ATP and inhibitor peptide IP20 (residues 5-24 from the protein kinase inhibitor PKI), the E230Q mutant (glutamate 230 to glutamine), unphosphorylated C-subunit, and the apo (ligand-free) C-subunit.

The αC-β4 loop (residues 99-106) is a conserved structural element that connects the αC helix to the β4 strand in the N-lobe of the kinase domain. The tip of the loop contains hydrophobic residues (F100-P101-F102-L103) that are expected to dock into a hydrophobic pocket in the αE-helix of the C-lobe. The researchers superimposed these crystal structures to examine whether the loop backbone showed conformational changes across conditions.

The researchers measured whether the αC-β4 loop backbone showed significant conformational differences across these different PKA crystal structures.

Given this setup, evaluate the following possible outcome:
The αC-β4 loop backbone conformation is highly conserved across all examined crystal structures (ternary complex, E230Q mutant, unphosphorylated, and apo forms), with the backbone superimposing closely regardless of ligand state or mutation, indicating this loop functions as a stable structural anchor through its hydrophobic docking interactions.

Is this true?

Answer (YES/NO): YES